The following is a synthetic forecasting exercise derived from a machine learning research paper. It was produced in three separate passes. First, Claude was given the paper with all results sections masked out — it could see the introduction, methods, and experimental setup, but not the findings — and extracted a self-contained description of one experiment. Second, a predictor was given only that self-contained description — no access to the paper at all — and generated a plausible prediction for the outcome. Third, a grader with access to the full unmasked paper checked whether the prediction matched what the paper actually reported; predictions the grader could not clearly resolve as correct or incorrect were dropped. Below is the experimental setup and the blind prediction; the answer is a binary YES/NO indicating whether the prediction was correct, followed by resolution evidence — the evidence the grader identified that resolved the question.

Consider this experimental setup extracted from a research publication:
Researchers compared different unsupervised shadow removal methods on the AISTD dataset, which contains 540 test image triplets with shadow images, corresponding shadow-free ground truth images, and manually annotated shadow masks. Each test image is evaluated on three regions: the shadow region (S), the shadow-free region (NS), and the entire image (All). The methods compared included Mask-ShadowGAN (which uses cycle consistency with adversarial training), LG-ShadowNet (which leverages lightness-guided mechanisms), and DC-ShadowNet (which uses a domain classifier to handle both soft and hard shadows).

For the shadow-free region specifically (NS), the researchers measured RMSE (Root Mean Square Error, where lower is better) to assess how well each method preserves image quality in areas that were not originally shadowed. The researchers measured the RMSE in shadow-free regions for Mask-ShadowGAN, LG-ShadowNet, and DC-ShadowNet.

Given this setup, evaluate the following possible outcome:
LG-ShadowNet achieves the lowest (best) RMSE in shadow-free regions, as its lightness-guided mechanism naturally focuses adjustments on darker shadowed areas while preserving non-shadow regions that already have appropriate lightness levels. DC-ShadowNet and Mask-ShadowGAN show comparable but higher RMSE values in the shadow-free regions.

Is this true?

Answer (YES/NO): NO